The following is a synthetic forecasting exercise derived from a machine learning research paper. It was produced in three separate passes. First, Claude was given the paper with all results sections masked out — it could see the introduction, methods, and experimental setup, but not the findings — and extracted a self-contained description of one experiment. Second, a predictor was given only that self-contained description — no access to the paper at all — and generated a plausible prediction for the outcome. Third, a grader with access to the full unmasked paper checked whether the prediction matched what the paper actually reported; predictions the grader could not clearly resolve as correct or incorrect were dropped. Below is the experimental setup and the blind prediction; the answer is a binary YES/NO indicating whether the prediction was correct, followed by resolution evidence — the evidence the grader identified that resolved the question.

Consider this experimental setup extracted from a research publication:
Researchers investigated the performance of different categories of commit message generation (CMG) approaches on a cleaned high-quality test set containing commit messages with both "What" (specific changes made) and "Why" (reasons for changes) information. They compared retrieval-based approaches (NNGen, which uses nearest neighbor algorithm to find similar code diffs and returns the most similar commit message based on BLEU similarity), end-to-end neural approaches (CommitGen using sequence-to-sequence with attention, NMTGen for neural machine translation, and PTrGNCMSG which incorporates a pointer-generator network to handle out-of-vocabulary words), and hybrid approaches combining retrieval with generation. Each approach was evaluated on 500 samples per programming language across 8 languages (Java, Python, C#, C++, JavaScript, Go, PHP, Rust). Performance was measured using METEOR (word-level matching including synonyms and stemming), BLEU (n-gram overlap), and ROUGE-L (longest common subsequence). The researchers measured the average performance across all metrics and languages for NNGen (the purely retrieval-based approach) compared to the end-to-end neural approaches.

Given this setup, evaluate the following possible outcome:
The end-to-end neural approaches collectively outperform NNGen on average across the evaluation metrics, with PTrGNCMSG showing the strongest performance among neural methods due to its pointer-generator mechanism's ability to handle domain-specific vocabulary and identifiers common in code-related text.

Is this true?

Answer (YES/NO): NO